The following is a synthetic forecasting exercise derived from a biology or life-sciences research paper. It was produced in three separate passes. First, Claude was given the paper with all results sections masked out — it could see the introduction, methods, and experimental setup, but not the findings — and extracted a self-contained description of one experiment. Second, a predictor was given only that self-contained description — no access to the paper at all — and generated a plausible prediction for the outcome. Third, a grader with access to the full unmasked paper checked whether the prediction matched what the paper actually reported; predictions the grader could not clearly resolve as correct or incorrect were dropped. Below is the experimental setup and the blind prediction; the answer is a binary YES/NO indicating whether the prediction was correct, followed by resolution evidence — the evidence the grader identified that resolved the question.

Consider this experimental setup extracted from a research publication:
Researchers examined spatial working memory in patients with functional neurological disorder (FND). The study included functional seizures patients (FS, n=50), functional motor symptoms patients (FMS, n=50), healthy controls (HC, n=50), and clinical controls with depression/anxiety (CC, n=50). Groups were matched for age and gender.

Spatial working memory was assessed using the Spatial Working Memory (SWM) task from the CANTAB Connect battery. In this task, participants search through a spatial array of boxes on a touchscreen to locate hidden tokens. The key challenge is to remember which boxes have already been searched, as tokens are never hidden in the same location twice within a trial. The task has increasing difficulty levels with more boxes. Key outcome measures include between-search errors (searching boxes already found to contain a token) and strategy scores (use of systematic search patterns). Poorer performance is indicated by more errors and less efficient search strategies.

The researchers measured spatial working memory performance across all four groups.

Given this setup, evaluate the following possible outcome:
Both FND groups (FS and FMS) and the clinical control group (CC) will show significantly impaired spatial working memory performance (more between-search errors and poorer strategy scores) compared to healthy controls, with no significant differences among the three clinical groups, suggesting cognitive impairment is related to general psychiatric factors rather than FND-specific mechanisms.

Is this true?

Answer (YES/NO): NO